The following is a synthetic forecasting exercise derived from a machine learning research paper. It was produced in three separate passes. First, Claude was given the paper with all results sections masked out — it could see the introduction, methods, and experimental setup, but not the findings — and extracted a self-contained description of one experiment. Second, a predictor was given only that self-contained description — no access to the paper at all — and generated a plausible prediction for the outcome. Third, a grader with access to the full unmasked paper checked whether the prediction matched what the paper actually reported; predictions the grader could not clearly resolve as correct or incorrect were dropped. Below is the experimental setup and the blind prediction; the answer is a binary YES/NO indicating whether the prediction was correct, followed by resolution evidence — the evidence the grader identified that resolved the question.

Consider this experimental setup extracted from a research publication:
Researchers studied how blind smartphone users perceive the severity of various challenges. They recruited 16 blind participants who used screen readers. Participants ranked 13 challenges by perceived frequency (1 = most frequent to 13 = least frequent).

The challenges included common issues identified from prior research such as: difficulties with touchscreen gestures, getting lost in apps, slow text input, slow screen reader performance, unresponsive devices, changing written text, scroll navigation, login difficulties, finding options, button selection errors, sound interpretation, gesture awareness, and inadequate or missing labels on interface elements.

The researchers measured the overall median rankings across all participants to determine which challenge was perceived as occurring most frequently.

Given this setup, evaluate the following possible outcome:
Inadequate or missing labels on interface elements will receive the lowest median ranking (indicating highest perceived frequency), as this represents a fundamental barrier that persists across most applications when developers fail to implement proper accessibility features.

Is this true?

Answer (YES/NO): YES